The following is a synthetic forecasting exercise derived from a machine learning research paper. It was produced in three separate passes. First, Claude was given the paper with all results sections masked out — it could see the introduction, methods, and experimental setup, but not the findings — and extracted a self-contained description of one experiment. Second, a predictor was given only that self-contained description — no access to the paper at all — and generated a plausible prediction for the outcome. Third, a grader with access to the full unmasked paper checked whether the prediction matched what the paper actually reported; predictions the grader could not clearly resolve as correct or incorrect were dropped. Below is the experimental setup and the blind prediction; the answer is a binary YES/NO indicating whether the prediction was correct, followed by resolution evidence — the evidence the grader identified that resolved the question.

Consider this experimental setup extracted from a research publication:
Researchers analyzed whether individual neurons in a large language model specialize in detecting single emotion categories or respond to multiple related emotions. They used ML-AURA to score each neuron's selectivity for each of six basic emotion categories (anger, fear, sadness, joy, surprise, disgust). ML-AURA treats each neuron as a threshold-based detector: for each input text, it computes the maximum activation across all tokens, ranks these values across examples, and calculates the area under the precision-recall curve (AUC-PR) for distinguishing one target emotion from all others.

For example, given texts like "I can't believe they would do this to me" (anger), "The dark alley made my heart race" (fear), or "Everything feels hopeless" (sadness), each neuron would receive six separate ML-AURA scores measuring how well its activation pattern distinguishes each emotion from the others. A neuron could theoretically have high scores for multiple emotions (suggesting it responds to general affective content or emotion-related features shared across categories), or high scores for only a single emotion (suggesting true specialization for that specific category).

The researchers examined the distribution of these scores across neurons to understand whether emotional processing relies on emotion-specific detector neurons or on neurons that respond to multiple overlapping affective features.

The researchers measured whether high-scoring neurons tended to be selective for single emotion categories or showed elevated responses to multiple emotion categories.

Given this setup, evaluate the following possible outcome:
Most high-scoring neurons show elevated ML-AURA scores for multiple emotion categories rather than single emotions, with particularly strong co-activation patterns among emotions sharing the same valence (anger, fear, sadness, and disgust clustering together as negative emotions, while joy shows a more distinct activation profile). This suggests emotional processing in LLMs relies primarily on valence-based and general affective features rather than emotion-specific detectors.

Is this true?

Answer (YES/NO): NO